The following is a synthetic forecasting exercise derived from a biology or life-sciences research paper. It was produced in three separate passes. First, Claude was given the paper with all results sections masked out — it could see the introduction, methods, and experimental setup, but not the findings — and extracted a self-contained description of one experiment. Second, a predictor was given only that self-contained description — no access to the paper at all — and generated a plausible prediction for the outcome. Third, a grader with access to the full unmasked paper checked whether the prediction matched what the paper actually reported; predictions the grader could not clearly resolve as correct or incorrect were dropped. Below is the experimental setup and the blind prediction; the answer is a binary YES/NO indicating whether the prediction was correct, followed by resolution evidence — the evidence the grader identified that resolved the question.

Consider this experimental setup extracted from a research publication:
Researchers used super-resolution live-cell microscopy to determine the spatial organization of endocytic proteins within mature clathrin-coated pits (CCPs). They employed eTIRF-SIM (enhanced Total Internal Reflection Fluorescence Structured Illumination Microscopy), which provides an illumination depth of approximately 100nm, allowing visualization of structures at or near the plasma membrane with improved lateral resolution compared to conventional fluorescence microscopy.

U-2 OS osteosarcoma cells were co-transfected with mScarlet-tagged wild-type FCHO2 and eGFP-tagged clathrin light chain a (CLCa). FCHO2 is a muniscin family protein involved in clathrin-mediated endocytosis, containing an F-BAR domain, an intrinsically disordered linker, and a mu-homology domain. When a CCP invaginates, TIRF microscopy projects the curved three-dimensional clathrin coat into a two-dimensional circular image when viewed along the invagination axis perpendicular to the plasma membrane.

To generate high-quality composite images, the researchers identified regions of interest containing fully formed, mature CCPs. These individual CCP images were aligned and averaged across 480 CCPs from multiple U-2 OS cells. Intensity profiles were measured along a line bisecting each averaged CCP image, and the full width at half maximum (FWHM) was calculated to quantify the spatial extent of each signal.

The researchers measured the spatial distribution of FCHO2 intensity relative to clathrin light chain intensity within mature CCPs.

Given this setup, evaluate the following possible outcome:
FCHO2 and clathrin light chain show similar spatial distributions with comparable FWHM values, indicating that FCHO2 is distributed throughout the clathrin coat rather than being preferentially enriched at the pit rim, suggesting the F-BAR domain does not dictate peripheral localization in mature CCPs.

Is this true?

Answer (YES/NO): NO